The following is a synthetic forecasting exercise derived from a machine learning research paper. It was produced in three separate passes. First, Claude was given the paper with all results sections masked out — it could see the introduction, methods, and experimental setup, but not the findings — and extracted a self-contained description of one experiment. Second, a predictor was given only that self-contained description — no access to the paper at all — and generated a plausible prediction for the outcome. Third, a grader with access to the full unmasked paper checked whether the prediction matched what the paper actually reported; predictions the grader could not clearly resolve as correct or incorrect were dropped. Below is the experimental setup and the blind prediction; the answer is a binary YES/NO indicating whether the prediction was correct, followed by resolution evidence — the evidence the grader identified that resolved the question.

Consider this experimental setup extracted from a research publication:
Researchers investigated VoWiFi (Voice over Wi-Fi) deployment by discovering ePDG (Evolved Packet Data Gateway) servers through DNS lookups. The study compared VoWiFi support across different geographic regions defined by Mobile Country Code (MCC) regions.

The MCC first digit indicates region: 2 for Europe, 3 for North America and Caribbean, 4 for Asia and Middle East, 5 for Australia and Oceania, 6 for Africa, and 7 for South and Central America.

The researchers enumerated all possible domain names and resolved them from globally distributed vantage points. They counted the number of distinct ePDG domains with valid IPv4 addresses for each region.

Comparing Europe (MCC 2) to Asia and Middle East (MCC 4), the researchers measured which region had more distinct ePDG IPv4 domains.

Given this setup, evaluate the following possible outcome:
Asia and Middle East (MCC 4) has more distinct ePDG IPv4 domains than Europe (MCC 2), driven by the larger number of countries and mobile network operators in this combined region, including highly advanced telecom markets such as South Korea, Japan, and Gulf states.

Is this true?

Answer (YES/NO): NO